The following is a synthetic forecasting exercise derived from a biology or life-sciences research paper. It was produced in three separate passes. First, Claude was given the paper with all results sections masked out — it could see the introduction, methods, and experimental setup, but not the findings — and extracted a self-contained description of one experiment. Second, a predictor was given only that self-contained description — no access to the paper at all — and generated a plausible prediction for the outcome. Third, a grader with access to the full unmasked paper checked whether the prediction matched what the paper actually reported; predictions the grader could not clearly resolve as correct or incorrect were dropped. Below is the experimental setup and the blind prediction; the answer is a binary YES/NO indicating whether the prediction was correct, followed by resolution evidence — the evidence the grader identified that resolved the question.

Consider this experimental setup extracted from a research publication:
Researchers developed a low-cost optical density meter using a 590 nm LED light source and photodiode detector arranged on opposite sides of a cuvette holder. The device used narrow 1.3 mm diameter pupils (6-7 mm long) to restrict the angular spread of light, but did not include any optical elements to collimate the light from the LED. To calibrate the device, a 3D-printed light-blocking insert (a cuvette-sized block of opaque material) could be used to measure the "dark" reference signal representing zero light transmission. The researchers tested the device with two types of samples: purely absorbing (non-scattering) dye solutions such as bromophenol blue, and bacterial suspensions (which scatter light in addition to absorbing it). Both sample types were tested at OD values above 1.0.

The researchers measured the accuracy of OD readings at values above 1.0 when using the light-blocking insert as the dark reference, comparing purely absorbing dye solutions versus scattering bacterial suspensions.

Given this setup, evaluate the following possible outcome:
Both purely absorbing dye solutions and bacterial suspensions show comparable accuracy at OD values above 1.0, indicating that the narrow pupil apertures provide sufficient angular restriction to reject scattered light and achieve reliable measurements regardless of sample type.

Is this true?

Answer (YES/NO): NO